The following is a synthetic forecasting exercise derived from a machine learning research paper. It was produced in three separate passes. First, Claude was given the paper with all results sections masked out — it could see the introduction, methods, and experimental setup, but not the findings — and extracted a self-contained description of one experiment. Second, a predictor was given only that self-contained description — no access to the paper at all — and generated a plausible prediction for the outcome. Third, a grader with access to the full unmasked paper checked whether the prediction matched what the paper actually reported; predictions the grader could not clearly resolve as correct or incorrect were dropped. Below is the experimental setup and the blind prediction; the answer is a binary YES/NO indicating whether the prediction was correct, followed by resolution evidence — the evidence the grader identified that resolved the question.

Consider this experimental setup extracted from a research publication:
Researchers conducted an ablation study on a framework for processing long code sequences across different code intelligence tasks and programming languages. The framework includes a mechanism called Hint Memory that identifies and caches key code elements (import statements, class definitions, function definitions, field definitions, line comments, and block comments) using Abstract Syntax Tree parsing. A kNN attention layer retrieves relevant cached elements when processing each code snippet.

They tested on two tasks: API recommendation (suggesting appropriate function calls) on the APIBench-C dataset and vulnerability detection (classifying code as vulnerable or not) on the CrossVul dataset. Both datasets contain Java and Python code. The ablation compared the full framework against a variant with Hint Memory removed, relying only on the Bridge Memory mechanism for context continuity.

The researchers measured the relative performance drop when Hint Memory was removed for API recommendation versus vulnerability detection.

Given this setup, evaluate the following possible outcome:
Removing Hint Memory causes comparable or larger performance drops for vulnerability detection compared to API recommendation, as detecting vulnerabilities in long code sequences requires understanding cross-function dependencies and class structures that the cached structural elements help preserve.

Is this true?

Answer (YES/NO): YES